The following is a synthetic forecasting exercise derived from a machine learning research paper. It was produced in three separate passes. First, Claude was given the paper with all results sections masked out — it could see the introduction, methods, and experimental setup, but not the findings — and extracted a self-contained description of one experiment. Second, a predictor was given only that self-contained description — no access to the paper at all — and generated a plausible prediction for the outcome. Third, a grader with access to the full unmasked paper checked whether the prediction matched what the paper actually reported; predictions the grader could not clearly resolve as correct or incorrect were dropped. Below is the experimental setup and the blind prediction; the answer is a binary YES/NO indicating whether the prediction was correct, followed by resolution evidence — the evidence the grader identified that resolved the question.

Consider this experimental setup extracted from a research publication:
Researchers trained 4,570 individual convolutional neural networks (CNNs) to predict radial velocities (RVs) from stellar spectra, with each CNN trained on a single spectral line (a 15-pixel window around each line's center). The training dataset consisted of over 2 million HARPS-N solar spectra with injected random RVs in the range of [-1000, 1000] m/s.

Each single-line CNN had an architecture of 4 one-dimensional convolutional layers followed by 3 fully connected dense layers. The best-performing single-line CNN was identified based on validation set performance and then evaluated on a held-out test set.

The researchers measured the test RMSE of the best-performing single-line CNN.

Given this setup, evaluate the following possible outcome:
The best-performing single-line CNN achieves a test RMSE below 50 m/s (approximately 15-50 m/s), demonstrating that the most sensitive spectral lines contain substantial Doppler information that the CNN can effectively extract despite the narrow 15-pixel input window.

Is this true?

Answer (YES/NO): NO